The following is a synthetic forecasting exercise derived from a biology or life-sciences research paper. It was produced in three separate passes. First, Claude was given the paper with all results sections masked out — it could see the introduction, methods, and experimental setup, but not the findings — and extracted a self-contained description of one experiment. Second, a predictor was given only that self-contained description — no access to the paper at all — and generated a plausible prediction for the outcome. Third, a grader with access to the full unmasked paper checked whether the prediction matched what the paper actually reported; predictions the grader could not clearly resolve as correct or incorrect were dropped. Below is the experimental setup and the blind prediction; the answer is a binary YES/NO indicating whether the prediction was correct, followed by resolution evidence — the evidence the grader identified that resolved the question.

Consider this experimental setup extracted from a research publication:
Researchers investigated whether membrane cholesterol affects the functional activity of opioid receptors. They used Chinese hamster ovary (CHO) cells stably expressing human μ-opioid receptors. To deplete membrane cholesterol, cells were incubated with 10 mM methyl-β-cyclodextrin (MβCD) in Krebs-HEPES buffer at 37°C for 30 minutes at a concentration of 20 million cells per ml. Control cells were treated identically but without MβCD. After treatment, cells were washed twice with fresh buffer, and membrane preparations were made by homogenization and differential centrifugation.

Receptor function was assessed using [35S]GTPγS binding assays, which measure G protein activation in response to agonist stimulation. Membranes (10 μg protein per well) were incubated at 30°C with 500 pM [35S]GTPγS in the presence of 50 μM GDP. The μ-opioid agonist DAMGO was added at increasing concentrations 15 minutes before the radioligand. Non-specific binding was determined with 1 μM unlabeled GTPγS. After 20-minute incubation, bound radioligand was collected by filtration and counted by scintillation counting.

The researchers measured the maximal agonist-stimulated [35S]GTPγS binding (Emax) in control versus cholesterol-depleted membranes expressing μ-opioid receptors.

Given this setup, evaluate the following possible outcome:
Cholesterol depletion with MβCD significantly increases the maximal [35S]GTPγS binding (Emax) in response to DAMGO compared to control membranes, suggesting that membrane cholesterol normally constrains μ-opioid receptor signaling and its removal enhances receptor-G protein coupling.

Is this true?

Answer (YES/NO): NO